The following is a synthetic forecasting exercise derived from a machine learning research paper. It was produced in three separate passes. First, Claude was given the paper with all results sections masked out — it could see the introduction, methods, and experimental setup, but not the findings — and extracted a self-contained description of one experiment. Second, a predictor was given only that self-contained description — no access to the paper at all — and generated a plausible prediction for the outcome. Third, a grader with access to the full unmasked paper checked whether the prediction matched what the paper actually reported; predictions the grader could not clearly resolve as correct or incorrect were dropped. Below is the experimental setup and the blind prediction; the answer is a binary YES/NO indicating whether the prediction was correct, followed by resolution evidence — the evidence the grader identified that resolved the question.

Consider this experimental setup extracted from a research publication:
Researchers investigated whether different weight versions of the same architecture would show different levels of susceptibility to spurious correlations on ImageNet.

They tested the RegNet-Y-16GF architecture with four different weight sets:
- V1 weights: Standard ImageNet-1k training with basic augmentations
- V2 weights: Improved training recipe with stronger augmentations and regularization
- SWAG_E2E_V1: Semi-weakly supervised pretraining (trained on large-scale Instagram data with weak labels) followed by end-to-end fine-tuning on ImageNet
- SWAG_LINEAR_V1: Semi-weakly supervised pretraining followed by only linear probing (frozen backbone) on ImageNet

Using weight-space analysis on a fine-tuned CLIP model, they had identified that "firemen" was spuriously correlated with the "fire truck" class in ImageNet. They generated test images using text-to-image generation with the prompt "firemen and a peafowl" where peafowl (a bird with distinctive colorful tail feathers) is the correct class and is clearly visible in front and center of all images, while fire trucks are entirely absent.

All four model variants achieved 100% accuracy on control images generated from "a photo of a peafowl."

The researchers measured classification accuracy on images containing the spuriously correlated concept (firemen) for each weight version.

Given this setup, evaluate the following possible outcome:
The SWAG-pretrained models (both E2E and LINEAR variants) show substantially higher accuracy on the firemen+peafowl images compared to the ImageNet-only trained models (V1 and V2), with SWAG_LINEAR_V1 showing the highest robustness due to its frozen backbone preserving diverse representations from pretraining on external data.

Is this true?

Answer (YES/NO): NO